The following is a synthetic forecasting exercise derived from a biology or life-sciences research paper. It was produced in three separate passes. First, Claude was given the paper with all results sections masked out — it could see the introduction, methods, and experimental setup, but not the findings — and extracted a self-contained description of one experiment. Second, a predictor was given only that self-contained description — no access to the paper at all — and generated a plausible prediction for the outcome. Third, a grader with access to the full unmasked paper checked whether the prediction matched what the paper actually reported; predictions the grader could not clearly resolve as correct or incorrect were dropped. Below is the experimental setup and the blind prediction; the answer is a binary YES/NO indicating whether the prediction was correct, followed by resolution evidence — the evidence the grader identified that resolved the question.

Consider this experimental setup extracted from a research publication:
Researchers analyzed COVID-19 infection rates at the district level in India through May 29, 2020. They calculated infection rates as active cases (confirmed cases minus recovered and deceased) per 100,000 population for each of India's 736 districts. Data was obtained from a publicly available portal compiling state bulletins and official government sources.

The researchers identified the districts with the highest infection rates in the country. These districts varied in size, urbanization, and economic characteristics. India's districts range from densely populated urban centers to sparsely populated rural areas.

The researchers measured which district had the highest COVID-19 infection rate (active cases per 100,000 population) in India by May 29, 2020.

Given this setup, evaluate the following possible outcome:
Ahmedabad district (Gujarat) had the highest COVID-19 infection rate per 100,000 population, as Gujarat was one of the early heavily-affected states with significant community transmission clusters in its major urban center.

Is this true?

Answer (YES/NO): NO